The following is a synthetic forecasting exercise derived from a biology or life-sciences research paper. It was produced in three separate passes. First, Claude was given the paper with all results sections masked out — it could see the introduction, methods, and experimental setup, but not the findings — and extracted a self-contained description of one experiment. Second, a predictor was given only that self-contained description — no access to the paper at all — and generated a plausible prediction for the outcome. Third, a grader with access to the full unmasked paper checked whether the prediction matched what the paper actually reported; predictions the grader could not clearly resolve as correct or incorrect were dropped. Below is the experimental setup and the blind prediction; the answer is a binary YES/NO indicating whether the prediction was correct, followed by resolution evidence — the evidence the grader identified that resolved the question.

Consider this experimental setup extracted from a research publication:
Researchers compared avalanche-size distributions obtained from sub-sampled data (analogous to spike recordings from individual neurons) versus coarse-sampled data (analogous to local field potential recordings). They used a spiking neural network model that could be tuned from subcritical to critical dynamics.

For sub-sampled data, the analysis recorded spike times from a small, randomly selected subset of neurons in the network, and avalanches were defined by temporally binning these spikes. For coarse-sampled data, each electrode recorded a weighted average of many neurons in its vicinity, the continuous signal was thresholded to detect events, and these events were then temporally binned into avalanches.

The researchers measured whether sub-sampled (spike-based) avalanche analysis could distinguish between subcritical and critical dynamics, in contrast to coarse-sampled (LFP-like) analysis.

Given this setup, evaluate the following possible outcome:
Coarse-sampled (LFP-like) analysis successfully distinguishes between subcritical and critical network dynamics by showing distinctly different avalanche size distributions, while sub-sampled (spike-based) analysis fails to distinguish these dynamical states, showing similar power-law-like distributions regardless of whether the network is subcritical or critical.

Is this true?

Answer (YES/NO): NO